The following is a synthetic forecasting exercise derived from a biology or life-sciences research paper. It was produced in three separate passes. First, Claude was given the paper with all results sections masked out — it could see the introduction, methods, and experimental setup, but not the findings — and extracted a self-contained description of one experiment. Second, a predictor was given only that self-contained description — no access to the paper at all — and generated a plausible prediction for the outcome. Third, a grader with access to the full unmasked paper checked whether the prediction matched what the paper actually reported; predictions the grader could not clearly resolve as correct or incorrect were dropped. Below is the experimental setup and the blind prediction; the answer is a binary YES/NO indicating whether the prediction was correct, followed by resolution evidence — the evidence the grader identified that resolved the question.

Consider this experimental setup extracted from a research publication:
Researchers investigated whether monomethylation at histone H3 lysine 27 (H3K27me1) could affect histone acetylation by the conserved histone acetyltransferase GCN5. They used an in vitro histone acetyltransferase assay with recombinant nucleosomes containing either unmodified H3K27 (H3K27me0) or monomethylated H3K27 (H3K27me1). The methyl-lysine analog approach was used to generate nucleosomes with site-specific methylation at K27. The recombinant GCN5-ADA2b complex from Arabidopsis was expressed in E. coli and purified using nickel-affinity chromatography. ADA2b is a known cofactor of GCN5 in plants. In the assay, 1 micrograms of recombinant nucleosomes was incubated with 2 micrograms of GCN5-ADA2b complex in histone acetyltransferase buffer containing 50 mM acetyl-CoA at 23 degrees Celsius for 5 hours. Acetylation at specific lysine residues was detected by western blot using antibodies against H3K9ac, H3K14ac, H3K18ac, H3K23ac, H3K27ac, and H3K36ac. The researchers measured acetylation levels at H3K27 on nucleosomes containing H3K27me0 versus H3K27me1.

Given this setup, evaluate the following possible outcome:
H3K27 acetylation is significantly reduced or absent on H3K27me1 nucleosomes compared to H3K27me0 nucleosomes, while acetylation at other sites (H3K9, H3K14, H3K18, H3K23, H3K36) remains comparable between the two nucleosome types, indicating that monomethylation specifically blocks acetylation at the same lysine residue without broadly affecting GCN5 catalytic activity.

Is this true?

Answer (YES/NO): NO